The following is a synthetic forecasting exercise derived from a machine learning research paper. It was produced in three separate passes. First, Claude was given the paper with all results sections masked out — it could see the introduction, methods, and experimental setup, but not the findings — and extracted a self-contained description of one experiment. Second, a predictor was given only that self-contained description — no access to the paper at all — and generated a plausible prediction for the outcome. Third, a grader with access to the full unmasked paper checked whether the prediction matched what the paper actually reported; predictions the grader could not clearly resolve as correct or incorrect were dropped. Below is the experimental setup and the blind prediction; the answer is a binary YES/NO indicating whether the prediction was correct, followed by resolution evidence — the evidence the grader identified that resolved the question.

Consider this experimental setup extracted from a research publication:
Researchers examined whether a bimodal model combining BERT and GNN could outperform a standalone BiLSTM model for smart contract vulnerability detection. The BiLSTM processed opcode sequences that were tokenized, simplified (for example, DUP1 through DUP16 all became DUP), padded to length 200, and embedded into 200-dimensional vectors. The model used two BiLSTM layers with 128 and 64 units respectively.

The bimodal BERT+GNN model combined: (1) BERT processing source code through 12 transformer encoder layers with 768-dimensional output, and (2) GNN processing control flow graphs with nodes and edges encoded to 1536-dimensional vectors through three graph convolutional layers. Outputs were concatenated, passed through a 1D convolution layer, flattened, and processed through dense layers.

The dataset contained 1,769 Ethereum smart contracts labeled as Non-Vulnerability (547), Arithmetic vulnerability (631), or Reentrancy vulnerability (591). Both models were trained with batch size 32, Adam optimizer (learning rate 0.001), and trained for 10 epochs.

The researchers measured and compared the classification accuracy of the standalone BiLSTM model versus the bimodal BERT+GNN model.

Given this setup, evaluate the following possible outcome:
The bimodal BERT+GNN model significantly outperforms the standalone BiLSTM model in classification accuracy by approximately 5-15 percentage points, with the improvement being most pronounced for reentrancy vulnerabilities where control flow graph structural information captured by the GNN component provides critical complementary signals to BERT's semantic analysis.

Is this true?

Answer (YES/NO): NO